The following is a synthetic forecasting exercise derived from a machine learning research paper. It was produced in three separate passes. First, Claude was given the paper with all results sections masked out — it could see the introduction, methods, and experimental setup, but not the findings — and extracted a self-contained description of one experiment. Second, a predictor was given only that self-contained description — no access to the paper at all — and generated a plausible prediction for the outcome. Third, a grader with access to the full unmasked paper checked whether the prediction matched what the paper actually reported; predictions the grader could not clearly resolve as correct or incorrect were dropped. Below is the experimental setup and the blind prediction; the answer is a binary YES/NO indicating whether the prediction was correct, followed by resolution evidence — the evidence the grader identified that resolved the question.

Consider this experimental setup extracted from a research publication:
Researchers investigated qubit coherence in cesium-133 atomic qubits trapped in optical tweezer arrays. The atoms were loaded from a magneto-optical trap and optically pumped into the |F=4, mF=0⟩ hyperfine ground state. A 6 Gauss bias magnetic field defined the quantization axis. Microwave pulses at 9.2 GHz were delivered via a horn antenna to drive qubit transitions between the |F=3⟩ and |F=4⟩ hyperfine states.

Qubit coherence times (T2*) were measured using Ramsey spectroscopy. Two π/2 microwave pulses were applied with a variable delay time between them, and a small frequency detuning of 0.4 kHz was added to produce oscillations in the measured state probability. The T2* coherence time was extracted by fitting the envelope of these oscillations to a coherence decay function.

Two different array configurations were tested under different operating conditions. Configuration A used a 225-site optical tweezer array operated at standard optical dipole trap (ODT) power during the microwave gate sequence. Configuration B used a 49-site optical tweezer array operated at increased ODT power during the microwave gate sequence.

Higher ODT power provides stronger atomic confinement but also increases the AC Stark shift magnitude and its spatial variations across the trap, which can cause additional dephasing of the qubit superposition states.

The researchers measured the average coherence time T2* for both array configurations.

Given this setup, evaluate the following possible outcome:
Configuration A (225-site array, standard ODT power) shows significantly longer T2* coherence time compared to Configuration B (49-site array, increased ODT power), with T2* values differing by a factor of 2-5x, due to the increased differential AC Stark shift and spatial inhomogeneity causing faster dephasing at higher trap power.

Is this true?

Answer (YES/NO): NO